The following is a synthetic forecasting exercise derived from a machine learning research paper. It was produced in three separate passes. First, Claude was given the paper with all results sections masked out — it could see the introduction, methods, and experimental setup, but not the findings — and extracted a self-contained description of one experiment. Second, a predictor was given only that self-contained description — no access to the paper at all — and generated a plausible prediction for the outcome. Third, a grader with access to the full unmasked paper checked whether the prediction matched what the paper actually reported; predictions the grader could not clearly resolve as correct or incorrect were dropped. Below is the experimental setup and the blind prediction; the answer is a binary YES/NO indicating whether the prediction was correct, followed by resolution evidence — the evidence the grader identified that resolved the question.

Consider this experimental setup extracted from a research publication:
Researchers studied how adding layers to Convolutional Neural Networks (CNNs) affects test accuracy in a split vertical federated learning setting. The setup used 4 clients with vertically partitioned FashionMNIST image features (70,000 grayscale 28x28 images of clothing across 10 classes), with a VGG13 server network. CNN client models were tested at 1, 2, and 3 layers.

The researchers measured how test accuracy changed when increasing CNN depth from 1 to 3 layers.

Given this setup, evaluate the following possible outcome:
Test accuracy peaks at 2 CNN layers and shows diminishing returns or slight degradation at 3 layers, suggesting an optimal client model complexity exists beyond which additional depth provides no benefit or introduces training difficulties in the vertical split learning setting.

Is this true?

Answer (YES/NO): NO